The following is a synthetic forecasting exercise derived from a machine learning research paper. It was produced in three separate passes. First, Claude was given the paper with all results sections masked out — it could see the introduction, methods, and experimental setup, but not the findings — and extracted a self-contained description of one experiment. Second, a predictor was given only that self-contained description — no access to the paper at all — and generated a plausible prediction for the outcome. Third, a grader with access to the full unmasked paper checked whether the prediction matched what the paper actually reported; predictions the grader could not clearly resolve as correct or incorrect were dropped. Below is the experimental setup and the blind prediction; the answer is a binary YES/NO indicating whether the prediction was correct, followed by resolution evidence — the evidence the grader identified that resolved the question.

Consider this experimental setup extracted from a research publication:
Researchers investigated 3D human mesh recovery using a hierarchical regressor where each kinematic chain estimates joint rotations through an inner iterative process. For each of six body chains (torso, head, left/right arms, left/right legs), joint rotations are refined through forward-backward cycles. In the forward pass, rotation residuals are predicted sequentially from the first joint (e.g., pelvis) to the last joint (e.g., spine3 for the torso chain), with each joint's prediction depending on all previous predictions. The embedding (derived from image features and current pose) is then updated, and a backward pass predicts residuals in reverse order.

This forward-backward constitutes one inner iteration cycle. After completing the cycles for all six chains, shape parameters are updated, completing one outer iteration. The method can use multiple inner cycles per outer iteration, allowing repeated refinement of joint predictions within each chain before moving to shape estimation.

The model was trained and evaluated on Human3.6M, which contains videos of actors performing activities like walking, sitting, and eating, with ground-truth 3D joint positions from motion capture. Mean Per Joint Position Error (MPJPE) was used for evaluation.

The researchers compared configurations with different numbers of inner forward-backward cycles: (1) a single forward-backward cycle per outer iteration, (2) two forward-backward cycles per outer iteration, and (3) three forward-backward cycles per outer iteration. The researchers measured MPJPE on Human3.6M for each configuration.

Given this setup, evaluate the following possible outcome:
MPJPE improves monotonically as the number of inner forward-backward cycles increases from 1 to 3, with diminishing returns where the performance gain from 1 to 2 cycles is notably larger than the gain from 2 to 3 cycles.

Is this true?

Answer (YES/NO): NO